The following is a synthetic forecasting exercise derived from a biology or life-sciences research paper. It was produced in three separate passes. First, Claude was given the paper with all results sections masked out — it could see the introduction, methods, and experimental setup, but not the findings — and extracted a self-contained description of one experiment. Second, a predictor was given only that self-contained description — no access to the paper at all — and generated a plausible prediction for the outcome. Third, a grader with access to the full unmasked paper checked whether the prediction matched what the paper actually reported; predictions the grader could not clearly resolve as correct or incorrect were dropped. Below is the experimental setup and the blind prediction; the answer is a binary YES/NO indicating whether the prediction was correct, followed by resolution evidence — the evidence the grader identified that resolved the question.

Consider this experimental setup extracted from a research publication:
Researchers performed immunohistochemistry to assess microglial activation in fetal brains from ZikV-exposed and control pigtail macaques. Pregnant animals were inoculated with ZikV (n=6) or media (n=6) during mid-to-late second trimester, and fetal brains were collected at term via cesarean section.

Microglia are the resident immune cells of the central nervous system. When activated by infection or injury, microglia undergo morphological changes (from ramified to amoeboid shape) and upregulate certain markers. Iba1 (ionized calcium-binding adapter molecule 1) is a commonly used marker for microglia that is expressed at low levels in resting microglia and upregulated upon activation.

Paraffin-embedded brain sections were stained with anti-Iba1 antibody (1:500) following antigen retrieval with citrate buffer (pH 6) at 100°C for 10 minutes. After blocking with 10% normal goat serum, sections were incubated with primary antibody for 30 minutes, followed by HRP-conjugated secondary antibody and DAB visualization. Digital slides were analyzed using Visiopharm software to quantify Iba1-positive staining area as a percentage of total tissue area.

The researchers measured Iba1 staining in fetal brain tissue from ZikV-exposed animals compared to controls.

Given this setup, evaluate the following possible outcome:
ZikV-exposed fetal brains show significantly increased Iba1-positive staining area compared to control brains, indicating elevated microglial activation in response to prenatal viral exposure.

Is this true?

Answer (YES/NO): NO